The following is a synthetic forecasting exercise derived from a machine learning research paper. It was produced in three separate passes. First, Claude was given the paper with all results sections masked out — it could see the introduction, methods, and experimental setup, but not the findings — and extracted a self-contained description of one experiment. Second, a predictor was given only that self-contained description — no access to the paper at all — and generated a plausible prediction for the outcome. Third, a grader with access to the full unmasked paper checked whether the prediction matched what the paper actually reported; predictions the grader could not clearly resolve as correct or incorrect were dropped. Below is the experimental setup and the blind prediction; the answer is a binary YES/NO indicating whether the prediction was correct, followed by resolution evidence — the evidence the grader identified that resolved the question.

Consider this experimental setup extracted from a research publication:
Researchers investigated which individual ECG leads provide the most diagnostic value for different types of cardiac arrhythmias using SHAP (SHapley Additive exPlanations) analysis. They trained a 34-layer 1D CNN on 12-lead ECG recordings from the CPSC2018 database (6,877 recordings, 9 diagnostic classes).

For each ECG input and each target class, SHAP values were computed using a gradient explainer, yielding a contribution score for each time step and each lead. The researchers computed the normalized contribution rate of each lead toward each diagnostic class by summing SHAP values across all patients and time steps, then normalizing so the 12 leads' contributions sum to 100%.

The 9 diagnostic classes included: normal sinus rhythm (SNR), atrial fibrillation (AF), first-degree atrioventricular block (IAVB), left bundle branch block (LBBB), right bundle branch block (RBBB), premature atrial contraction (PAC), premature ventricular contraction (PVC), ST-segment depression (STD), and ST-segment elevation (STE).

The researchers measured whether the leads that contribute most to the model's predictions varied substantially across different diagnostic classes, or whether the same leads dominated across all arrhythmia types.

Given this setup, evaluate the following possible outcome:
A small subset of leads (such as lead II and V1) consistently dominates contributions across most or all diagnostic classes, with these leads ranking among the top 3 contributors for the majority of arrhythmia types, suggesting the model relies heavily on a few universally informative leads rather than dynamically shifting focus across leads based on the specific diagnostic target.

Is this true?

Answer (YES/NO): NO